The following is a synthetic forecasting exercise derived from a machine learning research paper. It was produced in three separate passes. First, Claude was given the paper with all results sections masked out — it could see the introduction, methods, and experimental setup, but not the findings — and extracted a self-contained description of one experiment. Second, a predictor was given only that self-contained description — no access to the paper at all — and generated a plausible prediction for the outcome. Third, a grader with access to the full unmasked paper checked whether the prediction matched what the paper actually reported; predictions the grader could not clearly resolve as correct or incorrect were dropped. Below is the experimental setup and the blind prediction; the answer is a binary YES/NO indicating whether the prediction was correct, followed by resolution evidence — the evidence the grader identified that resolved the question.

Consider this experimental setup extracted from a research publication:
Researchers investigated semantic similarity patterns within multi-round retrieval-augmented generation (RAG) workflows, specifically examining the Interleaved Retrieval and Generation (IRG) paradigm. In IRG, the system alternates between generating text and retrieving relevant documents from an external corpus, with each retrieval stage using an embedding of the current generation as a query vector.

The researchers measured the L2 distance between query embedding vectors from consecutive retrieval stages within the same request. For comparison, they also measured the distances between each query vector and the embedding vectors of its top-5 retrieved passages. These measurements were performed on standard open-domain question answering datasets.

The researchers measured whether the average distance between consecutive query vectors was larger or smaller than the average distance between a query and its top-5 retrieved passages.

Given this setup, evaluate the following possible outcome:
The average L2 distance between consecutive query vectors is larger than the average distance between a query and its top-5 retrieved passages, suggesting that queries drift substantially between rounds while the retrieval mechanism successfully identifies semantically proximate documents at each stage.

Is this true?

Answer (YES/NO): NO